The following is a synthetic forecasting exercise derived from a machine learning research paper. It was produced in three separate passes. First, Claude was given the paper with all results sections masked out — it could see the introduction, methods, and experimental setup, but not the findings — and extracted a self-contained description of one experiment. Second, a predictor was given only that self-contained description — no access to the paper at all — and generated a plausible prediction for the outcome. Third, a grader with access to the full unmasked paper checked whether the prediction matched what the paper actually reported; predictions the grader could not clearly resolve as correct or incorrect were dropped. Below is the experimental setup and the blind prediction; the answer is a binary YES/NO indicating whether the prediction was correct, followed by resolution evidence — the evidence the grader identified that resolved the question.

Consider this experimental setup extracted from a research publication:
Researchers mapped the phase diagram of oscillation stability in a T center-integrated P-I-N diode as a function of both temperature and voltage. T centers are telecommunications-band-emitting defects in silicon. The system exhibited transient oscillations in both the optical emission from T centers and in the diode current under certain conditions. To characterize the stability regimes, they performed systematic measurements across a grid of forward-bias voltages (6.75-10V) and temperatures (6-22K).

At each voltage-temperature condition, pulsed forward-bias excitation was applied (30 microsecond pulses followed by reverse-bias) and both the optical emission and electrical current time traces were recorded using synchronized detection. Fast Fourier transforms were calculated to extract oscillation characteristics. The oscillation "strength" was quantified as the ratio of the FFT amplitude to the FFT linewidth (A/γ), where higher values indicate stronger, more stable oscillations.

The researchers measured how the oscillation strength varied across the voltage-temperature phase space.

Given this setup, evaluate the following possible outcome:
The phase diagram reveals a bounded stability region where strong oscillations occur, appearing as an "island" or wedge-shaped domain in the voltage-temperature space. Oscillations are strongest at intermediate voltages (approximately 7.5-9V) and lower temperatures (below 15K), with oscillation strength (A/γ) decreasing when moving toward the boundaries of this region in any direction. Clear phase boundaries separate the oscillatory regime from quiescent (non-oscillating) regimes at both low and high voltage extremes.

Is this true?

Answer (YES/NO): YES